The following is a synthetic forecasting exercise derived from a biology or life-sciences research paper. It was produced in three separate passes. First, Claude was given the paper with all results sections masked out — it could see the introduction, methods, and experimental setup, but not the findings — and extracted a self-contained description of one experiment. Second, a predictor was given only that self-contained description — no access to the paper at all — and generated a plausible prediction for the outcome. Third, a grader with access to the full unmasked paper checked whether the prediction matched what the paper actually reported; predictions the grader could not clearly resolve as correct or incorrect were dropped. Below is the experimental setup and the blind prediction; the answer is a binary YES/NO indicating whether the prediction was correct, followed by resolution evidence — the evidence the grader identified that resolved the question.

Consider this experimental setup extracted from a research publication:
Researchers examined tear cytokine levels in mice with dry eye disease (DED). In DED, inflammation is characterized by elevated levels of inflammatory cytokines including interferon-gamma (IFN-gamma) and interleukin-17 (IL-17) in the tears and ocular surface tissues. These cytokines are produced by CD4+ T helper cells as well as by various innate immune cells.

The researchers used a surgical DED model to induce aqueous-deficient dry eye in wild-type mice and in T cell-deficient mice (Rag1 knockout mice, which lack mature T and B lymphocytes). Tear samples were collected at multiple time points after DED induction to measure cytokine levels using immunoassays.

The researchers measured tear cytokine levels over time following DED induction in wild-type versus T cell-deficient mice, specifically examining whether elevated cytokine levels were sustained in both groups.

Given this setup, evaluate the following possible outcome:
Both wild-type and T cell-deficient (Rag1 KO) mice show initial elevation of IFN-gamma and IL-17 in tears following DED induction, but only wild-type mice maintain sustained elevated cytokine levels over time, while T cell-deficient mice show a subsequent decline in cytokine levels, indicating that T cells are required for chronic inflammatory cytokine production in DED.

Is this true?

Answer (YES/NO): YES